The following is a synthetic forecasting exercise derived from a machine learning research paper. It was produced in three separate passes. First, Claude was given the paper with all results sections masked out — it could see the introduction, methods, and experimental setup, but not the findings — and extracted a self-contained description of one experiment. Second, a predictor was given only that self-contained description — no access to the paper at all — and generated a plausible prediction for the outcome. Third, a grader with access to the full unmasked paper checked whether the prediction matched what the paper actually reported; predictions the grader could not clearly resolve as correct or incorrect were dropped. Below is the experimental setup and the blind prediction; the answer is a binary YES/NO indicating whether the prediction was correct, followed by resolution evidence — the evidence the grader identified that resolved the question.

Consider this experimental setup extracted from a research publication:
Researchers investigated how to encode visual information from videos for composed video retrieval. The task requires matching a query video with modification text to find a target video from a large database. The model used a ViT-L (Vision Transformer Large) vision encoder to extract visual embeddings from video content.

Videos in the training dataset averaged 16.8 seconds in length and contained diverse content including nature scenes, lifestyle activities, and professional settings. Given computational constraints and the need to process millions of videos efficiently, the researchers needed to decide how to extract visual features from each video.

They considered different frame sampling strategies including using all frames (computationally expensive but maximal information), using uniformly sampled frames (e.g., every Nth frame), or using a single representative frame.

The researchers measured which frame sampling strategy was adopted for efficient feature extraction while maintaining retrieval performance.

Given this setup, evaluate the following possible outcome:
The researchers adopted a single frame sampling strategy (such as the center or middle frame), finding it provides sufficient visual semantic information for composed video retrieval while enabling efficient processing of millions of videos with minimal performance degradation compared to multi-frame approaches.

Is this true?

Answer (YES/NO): NO